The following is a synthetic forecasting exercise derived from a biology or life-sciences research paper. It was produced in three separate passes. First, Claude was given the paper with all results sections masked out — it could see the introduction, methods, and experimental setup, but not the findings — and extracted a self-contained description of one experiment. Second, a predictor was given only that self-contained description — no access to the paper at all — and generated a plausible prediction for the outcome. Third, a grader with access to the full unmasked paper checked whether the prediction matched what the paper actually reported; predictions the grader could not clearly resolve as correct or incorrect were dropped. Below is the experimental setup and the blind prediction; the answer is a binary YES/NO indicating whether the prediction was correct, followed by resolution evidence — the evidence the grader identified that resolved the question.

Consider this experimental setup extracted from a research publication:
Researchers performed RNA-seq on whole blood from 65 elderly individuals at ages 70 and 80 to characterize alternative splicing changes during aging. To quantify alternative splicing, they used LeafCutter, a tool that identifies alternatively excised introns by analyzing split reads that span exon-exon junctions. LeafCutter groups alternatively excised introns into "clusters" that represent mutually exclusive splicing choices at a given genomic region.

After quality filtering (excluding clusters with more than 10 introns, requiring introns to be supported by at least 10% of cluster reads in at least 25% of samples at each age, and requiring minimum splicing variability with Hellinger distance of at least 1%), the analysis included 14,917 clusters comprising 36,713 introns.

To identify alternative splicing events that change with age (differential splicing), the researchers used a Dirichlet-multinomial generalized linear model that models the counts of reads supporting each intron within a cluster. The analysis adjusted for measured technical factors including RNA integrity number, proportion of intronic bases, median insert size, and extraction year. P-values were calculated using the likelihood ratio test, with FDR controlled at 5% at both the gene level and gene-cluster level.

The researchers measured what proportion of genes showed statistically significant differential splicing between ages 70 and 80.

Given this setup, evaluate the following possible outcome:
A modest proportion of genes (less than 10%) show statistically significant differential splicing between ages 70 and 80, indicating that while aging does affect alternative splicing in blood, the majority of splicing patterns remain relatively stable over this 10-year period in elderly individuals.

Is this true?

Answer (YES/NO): YES